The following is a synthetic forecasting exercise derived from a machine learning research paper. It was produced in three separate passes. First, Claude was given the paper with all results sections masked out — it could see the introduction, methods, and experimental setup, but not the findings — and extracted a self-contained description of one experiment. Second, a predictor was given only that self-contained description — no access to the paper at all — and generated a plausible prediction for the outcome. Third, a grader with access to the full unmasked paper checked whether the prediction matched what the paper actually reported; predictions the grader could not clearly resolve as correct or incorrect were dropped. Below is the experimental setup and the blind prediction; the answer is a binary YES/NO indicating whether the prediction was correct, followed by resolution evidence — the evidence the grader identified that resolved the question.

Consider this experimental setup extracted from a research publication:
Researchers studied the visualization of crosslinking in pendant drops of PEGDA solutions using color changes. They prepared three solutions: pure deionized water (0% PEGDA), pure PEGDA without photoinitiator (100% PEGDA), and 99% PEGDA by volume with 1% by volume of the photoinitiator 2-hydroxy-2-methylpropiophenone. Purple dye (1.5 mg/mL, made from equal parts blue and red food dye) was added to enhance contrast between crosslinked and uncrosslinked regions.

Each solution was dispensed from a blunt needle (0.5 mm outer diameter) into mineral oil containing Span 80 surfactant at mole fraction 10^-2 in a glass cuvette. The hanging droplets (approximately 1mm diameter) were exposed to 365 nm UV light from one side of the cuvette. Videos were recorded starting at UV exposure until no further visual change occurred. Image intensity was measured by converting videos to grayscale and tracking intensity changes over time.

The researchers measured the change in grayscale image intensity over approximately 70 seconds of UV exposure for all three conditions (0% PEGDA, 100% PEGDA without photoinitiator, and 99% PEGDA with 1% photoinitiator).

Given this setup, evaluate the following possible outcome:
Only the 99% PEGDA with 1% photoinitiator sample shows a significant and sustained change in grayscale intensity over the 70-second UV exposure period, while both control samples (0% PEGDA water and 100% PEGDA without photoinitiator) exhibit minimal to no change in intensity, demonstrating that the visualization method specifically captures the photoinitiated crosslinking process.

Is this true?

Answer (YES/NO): YES